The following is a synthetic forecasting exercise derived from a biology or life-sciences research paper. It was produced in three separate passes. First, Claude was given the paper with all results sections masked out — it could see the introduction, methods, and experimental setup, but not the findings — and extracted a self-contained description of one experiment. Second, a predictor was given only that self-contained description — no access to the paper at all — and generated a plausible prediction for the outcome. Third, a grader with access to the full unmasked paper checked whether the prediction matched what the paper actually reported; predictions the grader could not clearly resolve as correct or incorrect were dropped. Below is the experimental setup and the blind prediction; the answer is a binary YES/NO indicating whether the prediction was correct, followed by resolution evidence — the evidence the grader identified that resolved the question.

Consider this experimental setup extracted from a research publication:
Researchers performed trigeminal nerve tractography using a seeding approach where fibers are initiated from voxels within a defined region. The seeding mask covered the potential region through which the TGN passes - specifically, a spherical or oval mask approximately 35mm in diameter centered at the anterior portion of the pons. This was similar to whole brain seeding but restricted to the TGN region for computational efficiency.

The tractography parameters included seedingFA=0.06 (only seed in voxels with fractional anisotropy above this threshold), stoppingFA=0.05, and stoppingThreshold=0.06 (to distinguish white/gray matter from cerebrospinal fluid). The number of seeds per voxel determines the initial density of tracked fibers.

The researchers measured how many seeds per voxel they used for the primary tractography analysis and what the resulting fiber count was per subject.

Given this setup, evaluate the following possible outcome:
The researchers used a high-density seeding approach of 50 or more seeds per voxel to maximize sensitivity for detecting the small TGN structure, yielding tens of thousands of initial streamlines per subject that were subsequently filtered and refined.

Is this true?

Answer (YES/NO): NO